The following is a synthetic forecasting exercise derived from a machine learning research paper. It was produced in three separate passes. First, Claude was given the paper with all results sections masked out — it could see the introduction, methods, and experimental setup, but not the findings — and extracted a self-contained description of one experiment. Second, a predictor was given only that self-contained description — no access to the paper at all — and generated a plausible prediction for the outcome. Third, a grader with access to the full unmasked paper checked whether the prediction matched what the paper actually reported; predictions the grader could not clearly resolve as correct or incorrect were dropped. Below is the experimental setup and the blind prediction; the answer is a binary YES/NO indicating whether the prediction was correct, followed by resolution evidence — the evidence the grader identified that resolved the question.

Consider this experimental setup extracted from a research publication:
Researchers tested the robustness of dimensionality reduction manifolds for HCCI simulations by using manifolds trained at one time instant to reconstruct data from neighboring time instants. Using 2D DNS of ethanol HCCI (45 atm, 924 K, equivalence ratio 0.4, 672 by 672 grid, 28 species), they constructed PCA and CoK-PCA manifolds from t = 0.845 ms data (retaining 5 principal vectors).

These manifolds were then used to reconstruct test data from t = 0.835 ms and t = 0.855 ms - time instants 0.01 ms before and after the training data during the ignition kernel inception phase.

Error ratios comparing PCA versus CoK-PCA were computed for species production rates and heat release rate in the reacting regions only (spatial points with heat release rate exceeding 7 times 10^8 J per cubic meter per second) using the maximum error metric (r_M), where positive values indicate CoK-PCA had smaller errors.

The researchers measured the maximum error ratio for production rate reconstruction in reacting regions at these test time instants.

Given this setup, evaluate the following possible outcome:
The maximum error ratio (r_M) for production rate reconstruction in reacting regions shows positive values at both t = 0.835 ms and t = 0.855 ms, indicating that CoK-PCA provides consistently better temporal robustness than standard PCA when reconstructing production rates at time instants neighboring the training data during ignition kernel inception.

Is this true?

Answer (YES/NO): YES